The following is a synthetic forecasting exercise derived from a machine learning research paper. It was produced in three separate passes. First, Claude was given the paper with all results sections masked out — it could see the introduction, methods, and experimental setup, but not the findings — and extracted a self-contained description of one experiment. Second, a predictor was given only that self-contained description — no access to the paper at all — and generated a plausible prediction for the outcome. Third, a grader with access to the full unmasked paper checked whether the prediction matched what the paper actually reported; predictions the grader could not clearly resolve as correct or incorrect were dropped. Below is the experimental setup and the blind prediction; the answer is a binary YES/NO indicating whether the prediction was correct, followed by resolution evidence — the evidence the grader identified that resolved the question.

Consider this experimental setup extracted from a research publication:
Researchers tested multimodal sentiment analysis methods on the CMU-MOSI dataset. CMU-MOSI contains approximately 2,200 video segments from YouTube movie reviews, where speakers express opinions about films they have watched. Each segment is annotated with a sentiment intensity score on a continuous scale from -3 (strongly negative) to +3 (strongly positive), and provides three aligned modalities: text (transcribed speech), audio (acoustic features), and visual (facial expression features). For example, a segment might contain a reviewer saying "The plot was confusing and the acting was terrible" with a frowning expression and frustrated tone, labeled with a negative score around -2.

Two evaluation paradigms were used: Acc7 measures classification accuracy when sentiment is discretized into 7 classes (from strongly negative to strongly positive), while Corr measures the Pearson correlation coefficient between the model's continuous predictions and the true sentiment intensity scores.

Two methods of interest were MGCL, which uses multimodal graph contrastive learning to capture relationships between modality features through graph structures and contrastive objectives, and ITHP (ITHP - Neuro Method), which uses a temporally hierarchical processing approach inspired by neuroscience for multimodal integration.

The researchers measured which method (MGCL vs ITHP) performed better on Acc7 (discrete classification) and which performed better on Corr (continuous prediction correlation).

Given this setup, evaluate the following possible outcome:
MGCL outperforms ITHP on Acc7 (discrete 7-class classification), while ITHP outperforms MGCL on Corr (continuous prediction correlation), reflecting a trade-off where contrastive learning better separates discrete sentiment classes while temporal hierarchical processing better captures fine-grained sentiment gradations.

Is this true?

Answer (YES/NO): YES